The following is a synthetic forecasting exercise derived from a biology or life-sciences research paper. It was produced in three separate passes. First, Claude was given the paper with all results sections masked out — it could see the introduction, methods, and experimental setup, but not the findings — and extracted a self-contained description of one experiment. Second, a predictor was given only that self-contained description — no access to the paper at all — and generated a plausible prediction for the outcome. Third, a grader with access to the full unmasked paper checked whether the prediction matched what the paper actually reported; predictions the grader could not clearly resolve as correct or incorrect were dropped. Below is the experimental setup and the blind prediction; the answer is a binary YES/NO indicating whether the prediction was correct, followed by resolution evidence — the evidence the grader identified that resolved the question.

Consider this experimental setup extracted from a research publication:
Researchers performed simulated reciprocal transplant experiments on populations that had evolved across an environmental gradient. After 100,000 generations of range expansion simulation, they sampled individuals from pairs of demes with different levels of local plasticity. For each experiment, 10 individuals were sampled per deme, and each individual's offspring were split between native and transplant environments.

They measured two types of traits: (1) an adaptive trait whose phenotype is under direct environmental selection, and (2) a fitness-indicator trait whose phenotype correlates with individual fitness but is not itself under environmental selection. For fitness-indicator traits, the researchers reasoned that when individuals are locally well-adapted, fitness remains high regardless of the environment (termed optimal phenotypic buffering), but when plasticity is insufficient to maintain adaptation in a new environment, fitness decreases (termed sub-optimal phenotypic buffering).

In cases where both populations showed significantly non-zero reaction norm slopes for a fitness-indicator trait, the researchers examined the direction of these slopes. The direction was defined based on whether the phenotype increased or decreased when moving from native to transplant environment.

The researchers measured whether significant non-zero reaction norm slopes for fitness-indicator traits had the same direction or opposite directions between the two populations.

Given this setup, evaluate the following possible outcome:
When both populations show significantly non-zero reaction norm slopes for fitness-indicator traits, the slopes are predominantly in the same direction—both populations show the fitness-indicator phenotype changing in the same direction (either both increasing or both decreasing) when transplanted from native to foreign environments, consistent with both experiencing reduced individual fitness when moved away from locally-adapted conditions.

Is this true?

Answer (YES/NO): YES